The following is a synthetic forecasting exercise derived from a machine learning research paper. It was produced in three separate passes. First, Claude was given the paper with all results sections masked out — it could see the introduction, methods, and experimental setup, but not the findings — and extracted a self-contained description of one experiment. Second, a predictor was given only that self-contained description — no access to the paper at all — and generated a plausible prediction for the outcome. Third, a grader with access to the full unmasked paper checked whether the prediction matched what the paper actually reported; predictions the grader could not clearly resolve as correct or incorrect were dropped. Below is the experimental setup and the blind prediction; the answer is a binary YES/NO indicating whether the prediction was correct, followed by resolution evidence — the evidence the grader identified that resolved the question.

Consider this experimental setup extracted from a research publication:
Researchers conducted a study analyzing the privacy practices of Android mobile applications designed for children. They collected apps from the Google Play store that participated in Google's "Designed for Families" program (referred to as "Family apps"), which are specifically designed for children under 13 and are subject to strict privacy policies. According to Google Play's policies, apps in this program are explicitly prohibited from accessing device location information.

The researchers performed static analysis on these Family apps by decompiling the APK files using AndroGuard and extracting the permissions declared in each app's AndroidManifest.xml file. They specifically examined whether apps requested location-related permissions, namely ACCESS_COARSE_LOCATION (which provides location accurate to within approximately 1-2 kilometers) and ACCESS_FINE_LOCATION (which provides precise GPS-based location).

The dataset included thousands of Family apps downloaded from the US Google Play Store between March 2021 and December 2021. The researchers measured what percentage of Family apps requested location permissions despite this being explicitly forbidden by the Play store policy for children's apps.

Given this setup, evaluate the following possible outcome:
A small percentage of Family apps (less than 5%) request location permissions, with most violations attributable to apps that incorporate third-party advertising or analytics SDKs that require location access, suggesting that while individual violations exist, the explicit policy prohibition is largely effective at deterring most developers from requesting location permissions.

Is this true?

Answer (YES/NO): NO